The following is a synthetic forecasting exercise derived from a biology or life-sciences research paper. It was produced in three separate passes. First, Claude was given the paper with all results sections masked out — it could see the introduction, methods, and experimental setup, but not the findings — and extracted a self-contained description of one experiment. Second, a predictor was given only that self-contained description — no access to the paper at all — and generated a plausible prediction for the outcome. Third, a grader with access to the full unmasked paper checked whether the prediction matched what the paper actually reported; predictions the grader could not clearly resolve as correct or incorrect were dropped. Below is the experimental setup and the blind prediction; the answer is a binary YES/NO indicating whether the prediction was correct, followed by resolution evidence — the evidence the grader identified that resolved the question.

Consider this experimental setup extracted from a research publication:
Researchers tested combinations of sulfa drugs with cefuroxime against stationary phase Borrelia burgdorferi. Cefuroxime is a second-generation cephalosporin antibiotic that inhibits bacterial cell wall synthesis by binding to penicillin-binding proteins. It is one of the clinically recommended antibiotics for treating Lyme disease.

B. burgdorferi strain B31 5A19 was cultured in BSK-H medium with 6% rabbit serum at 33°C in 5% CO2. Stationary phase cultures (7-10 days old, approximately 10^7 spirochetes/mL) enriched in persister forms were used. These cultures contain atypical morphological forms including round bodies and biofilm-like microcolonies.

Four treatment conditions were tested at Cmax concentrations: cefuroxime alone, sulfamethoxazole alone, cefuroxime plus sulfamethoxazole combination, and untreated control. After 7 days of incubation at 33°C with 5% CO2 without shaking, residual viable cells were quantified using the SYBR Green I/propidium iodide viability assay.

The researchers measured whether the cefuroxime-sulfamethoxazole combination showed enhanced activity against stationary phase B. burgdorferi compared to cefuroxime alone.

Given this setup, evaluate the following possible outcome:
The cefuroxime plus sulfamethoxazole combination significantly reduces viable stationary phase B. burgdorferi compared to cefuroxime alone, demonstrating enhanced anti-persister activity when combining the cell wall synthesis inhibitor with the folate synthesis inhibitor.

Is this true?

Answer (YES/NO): YES